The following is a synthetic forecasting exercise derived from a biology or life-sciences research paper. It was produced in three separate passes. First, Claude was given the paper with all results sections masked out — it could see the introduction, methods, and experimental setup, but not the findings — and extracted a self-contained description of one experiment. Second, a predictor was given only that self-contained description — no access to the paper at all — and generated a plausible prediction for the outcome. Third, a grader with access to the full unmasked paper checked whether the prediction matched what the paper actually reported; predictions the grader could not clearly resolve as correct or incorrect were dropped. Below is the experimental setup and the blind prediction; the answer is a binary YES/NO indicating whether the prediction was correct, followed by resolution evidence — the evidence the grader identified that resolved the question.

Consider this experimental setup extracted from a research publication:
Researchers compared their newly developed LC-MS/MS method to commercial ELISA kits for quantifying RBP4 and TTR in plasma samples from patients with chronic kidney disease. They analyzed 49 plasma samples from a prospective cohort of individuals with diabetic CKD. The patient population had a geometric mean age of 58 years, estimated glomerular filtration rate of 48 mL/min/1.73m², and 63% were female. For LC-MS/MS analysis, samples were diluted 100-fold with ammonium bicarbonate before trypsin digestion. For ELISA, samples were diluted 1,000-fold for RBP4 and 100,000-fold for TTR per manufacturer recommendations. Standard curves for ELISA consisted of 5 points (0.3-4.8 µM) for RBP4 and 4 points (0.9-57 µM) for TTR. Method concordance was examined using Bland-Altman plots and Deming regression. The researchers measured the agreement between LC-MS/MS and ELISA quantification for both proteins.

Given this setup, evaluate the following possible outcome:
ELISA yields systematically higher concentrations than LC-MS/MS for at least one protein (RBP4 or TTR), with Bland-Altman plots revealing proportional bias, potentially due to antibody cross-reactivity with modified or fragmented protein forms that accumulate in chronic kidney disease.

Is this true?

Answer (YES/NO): NO